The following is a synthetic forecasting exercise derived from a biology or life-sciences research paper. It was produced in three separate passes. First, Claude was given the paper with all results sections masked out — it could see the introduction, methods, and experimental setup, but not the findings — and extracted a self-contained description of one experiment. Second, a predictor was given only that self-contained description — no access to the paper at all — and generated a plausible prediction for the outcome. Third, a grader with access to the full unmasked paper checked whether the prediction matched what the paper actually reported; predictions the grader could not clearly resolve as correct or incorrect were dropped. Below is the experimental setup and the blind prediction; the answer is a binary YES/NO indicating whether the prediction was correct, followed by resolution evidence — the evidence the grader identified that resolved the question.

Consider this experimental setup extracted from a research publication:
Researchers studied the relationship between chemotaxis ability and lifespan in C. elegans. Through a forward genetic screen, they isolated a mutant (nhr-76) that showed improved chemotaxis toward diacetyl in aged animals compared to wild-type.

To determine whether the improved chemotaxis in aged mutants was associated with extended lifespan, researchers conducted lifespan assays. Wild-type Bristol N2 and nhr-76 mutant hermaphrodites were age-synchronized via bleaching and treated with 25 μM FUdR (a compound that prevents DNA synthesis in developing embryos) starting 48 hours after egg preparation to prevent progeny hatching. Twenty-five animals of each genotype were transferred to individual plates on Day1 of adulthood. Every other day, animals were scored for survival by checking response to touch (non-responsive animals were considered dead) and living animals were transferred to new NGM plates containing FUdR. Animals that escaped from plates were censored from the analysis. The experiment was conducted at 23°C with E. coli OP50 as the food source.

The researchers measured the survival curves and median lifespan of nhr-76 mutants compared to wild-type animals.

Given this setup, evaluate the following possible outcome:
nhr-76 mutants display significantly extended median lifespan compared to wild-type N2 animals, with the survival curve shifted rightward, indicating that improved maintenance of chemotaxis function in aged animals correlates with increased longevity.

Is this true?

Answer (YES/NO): NO